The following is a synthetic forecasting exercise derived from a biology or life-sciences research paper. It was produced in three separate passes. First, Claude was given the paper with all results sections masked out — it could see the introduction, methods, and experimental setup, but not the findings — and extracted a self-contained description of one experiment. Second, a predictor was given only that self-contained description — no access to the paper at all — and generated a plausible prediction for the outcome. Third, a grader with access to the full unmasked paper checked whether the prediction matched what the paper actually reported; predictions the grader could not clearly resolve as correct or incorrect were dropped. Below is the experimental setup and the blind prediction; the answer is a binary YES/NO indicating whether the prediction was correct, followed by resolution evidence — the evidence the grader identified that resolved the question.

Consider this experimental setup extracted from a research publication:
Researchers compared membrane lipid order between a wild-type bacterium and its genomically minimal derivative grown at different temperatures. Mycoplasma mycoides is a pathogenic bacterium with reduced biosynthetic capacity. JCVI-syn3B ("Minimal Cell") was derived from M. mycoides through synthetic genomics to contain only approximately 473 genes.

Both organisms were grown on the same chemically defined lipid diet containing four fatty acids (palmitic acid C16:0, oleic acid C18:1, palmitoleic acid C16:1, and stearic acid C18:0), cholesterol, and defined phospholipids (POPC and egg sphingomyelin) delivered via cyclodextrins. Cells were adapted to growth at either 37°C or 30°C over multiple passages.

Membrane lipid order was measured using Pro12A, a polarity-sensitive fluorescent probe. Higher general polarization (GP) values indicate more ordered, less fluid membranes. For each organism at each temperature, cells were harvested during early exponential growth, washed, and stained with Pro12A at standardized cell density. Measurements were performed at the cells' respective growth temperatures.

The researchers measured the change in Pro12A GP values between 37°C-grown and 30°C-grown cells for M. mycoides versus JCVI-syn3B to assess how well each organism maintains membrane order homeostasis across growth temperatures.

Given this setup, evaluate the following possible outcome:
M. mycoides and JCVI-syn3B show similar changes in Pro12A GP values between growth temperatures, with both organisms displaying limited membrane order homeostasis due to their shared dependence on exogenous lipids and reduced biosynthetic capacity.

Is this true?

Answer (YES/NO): NO